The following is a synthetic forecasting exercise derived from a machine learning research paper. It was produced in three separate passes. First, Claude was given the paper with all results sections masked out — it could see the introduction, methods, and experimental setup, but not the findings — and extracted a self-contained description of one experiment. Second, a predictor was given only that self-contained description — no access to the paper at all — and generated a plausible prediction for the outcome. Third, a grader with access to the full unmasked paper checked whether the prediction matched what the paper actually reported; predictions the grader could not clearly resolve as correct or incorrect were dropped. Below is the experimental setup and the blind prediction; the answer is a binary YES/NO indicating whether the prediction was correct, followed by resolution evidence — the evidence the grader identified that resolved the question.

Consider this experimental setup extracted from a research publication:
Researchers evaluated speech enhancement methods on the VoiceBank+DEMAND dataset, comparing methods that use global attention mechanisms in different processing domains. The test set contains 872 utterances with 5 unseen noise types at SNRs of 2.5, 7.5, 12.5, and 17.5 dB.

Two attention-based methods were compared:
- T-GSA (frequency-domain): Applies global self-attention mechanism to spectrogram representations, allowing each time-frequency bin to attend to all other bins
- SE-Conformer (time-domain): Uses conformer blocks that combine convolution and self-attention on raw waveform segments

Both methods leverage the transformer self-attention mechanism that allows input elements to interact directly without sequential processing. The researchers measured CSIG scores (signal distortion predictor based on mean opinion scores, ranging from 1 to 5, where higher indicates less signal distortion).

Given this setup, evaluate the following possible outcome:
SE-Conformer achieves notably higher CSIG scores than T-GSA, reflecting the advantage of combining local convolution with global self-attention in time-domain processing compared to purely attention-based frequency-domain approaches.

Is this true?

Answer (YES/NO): YES